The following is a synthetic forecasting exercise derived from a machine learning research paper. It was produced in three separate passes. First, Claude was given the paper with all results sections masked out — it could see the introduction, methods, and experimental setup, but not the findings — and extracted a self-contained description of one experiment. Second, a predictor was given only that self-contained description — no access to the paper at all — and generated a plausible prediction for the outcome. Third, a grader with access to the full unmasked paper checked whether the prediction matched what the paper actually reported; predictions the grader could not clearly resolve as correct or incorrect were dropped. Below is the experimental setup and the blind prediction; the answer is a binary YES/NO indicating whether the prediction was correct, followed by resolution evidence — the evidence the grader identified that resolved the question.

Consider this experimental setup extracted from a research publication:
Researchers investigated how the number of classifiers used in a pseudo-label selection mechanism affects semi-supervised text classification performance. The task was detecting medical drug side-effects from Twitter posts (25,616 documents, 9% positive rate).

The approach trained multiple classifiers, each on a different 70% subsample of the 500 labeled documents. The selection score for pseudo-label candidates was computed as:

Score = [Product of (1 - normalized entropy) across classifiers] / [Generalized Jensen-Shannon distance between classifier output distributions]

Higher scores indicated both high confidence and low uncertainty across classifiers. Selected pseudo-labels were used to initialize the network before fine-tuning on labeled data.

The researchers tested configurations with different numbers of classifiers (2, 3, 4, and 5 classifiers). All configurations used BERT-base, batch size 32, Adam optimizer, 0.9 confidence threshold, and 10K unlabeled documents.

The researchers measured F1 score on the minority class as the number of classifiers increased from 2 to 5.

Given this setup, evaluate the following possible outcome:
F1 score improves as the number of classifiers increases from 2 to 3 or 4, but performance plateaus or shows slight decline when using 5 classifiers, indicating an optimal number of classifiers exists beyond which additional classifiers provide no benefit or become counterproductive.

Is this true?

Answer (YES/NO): NO